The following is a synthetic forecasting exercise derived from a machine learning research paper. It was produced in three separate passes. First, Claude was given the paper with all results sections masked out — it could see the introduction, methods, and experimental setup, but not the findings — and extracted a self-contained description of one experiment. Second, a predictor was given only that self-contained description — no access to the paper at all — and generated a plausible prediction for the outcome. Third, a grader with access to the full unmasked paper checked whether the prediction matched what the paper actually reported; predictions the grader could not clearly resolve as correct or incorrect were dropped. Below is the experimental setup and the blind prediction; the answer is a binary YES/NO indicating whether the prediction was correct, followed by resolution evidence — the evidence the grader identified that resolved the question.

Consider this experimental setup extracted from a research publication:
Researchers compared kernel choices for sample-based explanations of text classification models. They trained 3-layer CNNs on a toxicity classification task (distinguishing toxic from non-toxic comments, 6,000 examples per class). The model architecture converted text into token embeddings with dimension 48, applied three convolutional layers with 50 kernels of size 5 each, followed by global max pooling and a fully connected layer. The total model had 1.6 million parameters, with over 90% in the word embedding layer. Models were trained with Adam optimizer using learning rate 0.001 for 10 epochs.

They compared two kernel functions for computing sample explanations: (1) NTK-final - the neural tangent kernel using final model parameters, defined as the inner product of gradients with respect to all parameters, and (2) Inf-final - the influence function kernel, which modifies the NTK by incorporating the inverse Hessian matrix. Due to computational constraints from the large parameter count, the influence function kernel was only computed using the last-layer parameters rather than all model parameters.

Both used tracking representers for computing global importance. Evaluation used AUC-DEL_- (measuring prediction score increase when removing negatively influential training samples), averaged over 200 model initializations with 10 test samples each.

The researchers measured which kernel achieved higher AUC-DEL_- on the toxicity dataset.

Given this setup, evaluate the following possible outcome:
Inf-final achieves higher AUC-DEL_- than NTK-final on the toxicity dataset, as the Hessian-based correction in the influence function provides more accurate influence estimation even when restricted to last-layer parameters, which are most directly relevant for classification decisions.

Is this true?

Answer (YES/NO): NO